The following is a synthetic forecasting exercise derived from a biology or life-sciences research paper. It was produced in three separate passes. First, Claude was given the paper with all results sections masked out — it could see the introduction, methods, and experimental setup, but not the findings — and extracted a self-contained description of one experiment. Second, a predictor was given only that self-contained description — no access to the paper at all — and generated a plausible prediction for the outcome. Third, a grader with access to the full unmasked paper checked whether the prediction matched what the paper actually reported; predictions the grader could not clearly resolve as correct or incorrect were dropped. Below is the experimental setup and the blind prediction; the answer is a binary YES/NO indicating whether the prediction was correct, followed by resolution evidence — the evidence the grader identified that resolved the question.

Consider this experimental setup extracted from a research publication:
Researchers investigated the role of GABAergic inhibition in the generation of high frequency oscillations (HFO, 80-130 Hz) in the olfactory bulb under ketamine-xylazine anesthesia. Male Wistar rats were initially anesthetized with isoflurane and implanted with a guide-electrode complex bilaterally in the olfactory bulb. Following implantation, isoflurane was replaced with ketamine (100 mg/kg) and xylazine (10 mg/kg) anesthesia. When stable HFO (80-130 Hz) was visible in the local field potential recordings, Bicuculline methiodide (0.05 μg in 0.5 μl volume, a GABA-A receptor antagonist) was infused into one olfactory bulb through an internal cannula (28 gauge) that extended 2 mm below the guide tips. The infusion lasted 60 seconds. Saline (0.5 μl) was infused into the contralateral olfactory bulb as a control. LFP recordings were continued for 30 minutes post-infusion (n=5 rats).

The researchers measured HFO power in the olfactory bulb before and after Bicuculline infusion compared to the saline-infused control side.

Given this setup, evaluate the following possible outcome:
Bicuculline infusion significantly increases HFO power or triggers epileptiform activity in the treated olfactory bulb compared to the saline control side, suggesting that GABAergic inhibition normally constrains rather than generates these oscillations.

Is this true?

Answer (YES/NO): NO